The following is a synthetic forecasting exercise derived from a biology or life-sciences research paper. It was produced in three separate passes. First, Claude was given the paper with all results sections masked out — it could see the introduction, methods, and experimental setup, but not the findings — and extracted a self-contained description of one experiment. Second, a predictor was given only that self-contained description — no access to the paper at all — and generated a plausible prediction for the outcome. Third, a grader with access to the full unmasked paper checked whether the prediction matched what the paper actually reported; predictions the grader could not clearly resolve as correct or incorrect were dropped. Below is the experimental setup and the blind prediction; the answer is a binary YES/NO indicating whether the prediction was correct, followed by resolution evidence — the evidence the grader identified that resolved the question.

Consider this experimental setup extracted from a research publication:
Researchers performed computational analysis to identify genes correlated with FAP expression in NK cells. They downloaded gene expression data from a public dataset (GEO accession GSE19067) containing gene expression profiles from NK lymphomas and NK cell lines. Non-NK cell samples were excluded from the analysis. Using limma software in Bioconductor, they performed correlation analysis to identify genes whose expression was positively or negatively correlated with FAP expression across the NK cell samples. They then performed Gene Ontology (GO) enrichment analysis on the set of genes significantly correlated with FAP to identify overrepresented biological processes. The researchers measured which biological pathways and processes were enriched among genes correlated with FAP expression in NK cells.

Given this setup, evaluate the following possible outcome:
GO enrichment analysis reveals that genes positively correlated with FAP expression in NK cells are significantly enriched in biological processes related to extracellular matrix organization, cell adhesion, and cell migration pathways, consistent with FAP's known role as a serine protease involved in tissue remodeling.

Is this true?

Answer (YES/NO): YES